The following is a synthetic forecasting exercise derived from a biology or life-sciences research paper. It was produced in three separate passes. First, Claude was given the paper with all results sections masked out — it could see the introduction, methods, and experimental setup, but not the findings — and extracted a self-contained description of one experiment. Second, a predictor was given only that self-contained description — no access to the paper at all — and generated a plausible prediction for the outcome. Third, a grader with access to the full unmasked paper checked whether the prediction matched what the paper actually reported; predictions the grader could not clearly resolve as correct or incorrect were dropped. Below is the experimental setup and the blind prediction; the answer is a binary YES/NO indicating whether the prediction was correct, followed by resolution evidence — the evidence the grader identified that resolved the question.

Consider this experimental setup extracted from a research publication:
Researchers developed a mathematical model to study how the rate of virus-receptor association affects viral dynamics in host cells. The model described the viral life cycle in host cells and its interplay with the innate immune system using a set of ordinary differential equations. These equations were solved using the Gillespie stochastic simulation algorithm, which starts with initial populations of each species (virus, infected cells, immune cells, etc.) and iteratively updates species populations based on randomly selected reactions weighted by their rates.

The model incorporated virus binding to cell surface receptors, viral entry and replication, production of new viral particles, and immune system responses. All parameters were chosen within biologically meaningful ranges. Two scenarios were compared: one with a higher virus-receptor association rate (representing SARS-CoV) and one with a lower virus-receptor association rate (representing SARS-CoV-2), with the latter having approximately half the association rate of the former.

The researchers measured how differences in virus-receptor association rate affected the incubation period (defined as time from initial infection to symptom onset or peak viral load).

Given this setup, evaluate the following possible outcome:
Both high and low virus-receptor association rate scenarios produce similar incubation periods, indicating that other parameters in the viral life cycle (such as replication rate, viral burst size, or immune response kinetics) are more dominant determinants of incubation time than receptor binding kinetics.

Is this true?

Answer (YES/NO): NO